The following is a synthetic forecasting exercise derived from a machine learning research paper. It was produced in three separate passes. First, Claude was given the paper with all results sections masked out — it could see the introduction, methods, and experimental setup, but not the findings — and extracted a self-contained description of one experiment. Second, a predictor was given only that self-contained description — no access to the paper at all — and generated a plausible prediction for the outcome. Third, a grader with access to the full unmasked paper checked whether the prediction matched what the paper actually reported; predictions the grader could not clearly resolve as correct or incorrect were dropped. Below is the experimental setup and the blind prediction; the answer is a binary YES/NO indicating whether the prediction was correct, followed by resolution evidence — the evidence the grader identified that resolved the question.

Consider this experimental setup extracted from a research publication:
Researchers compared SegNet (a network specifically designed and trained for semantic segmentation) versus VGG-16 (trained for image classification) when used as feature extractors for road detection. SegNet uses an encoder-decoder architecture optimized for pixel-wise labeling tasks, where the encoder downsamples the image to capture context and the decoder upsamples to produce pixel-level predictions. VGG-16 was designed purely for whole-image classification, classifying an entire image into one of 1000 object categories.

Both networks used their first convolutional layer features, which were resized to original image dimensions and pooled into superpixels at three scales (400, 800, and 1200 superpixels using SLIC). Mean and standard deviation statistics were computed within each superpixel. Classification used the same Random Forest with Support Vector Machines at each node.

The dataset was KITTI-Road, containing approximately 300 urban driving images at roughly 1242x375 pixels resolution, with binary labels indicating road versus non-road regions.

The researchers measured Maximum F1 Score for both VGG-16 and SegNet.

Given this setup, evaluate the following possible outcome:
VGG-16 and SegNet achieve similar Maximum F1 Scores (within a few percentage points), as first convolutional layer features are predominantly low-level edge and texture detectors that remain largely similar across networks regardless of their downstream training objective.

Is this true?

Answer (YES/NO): NO